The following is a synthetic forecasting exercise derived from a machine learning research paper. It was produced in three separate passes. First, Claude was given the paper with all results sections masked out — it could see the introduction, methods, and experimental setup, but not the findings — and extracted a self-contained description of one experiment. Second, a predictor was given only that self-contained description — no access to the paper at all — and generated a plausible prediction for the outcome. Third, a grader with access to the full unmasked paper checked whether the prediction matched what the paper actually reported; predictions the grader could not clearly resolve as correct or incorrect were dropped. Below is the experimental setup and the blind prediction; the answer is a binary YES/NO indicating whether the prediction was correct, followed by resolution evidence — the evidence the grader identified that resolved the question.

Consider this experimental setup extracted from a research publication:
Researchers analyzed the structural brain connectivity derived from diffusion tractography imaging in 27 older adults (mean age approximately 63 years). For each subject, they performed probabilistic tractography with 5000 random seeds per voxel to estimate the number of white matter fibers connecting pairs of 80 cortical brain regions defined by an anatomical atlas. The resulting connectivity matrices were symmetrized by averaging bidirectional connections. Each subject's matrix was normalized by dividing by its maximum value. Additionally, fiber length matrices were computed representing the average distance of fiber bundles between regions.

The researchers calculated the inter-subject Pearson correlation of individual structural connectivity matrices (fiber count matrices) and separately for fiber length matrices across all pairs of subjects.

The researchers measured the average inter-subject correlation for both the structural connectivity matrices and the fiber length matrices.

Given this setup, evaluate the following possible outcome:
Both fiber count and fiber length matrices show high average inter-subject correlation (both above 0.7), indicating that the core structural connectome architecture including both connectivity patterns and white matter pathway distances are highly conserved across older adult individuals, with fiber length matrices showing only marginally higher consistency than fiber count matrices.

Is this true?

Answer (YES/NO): NO